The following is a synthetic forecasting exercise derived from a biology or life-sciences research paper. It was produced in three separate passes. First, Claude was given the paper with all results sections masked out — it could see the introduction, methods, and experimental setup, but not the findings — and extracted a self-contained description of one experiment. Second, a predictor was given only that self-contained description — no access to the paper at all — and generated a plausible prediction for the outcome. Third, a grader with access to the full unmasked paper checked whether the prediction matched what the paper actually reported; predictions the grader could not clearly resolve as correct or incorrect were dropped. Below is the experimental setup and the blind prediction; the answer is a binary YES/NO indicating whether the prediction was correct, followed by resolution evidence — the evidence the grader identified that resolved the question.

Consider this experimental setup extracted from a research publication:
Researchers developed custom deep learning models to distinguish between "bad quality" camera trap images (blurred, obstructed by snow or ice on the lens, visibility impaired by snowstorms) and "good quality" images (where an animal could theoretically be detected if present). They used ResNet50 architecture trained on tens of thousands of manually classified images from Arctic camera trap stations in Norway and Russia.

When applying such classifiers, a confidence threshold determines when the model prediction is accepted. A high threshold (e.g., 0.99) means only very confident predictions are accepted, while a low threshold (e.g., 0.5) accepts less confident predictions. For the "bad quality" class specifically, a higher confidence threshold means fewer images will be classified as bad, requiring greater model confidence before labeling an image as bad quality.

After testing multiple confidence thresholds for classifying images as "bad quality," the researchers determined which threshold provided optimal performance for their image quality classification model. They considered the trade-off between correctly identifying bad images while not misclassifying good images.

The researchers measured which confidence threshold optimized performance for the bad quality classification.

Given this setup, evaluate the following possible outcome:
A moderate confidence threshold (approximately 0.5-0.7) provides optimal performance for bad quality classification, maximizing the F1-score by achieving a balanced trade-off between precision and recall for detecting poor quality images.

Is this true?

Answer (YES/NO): NO